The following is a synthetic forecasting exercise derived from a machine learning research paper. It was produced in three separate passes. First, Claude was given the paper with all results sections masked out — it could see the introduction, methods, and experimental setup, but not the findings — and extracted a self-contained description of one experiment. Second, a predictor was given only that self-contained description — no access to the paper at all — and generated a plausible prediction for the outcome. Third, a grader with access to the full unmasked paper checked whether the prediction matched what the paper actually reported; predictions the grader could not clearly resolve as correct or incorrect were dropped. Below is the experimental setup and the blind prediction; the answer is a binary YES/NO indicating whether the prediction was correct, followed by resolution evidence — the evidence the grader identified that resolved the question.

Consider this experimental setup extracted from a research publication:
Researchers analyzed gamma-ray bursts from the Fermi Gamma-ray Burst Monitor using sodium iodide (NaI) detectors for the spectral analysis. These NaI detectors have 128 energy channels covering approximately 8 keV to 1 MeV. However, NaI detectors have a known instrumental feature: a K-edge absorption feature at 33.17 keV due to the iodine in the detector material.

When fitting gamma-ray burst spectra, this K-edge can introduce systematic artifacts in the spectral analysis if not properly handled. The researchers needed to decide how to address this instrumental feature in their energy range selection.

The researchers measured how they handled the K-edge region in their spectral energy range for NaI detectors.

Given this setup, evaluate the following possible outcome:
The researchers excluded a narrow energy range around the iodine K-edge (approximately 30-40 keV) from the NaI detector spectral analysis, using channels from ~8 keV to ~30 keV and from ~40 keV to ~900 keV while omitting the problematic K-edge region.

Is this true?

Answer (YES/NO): YES